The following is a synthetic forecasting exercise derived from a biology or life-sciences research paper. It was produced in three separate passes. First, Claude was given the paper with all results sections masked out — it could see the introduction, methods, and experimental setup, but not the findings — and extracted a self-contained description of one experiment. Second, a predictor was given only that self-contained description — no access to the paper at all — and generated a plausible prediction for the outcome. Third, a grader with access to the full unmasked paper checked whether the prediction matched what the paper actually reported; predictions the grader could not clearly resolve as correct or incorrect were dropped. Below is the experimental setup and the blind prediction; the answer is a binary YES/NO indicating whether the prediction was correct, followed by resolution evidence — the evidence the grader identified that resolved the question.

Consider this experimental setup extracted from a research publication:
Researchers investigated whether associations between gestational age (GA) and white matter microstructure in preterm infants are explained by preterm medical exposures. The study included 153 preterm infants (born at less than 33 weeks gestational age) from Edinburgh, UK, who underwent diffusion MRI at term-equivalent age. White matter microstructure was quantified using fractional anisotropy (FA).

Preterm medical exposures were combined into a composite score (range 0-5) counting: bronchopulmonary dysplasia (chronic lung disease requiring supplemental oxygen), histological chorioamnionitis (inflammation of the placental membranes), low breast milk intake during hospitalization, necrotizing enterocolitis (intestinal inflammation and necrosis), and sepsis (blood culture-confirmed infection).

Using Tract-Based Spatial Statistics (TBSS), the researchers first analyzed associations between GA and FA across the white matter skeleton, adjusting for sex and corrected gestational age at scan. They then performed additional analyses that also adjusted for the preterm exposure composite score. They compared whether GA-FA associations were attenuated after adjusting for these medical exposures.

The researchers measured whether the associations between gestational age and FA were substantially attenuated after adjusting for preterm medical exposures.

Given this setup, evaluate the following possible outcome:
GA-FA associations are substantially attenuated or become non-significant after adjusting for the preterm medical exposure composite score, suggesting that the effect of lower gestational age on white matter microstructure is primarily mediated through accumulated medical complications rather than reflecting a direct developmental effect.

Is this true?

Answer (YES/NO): YES